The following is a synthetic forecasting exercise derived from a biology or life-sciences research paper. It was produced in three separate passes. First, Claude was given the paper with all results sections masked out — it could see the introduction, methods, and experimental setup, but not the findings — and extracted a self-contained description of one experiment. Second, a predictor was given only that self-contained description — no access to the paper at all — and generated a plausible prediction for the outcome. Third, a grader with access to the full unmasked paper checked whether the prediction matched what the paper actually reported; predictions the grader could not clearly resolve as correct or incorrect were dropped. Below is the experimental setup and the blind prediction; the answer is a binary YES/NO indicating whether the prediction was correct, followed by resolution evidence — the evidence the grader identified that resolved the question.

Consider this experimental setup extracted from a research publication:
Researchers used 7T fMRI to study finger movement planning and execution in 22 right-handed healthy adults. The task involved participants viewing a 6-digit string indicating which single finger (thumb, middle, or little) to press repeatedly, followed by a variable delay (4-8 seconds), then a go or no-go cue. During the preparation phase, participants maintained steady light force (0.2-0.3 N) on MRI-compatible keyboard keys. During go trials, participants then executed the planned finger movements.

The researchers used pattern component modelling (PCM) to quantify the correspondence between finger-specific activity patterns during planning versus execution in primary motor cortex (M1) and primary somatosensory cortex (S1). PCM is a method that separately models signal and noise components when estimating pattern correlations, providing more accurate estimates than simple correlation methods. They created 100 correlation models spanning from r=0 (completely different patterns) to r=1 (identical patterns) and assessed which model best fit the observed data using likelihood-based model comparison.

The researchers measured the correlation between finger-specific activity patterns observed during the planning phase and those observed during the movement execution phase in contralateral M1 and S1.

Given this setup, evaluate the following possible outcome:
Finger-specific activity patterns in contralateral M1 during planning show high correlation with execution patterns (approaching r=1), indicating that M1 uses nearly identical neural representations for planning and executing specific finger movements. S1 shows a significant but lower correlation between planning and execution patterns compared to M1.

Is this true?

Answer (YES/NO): NO